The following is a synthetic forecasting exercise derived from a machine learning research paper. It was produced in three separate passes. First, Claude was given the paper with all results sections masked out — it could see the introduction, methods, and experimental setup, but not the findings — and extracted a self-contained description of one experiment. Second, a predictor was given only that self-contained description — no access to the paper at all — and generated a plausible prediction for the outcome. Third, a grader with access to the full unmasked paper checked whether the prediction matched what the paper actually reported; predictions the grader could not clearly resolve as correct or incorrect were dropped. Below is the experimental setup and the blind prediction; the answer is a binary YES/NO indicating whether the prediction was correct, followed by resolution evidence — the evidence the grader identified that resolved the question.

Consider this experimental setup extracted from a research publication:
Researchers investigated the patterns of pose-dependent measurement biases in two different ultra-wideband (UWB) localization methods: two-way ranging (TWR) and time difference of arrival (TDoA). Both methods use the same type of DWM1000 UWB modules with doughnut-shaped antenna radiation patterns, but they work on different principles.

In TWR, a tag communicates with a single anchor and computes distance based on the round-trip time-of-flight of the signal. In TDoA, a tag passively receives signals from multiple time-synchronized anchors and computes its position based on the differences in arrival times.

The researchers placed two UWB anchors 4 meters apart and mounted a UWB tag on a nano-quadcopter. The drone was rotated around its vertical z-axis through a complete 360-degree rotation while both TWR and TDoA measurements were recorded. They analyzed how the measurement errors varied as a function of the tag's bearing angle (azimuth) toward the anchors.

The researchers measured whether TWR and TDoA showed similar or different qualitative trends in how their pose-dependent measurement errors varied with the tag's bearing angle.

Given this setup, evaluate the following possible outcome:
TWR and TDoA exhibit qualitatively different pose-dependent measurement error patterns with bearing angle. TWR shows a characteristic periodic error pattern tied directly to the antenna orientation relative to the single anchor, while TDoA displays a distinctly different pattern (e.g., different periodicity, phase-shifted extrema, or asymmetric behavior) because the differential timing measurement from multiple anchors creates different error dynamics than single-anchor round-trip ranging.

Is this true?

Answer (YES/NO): NO